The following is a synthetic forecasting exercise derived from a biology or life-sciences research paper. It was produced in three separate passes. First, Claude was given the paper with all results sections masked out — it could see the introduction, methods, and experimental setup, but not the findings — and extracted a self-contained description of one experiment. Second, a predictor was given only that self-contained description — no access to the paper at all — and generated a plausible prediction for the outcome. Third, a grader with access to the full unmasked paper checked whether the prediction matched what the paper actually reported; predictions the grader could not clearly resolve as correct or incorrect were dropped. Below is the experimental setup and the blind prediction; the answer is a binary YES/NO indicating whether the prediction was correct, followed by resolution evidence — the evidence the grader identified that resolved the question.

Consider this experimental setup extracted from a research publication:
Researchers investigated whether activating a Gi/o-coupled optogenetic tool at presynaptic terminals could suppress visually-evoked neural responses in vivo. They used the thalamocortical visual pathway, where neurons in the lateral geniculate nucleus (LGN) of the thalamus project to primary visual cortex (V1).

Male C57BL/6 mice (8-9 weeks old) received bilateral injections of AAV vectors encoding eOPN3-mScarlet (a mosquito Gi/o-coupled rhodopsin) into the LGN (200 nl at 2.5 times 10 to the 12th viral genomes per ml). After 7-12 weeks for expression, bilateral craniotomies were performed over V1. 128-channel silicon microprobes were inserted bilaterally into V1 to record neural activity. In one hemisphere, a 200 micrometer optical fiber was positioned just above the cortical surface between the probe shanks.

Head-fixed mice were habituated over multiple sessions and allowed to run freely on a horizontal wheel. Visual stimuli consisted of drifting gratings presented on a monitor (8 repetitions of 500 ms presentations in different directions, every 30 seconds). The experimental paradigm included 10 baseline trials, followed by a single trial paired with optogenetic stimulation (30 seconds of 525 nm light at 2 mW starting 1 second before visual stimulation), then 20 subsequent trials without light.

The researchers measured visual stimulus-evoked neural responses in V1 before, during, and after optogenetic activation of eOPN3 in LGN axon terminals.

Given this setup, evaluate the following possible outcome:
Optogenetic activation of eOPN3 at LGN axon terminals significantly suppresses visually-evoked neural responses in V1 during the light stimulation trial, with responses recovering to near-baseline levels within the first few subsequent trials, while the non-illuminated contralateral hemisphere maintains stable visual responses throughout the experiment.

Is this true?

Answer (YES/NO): NO